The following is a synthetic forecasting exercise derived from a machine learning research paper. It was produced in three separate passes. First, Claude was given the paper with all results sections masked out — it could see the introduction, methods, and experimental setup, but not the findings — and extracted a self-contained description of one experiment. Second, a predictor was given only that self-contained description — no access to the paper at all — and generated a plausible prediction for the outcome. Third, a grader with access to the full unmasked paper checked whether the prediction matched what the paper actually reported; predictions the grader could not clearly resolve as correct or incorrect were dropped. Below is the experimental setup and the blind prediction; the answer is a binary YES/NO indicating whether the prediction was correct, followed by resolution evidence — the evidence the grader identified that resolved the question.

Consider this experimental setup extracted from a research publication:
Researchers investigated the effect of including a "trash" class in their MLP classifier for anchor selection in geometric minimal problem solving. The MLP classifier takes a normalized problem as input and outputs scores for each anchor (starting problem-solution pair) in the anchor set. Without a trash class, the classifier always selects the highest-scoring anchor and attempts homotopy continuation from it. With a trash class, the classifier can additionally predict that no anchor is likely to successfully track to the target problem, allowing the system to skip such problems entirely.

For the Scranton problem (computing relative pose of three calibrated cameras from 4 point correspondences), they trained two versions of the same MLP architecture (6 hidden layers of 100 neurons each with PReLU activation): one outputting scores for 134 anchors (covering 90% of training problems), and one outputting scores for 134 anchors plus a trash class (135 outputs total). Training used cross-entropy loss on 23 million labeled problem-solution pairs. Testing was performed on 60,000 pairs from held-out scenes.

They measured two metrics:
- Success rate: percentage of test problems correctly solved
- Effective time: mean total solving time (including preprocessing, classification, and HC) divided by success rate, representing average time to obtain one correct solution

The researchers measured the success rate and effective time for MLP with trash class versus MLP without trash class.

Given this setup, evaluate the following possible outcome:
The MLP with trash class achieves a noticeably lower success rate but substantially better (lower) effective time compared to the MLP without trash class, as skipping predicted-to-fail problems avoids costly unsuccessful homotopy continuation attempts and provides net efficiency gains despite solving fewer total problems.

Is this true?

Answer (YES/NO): NO